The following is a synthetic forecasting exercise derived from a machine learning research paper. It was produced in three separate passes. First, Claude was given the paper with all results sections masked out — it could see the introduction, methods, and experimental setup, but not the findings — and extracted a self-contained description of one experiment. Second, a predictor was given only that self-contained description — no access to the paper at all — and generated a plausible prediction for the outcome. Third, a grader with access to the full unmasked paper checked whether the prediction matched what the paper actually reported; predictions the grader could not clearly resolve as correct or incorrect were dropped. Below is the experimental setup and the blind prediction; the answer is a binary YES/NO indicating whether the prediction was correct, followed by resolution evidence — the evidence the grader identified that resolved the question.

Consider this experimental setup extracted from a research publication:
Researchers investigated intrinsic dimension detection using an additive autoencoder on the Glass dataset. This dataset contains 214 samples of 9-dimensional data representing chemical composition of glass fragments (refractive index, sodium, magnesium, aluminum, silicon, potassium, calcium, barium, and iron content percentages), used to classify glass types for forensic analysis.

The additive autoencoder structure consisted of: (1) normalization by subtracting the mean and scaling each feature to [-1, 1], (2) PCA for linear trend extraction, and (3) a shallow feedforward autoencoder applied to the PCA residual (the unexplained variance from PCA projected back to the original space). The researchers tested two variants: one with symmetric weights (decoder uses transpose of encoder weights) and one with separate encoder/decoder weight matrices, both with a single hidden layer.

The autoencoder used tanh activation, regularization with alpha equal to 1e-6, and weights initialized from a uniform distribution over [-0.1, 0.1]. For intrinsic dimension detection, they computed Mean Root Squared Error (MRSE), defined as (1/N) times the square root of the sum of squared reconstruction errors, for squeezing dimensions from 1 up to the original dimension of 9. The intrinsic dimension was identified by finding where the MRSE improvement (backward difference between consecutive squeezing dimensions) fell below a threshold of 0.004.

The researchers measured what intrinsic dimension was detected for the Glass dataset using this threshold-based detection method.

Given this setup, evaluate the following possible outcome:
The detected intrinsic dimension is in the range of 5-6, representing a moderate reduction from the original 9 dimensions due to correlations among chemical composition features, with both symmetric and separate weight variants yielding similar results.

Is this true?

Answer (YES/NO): YES